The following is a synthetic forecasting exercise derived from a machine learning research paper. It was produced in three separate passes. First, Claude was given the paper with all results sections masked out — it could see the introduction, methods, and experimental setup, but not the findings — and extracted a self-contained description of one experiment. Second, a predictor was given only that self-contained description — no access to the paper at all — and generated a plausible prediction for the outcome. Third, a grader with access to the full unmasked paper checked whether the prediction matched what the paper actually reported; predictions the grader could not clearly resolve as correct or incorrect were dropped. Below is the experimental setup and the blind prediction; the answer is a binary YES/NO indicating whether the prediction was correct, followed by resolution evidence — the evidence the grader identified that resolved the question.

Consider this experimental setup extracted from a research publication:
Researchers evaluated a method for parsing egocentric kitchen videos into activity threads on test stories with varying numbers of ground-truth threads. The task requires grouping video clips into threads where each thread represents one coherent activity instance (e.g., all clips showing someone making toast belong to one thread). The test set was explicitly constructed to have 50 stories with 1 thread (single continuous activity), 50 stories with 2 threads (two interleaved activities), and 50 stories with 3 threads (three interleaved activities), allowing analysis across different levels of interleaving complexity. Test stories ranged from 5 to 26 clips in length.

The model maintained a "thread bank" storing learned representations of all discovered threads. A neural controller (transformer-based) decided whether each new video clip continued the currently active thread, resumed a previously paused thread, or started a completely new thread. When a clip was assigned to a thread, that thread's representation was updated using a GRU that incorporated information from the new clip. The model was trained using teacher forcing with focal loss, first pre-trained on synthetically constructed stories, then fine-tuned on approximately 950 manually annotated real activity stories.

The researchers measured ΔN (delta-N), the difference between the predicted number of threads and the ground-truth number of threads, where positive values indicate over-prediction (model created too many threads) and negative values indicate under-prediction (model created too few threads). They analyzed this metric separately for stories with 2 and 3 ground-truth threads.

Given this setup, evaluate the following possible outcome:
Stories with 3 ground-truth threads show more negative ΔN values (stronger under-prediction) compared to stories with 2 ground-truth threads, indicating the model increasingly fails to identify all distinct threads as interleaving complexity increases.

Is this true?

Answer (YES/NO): NO